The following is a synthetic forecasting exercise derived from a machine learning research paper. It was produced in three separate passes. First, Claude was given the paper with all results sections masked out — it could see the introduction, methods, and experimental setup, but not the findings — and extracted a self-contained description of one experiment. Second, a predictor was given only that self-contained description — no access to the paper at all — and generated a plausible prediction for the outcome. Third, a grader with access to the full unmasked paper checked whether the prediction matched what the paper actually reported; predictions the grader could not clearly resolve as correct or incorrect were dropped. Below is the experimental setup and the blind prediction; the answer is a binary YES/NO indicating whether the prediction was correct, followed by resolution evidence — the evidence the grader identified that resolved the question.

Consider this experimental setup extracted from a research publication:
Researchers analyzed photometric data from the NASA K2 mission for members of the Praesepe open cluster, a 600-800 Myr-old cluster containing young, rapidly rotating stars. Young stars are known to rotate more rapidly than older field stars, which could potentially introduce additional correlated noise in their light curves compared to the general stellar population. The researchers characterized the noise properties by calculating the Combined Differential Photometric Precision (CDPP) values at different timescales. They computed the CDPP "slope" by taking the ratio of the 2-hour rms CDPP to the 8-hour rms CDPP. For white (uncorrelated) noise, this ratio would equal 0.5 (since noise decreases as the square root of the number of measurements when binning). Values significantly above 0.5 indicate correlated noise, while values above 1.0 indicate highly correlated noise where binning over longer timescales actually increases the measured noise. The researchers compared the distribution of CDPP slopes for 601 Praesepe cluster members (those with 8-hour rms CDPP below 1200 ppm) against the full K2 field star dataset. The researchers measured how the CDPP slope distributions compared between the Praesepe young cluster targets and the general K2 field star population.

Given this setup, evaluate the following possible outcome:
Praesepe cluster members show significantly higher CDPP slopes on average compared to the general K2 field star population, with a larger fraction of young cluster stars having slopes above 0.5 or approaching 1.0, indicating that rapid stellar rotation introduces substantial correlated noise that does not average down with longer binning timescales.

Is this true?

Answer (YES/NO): NO